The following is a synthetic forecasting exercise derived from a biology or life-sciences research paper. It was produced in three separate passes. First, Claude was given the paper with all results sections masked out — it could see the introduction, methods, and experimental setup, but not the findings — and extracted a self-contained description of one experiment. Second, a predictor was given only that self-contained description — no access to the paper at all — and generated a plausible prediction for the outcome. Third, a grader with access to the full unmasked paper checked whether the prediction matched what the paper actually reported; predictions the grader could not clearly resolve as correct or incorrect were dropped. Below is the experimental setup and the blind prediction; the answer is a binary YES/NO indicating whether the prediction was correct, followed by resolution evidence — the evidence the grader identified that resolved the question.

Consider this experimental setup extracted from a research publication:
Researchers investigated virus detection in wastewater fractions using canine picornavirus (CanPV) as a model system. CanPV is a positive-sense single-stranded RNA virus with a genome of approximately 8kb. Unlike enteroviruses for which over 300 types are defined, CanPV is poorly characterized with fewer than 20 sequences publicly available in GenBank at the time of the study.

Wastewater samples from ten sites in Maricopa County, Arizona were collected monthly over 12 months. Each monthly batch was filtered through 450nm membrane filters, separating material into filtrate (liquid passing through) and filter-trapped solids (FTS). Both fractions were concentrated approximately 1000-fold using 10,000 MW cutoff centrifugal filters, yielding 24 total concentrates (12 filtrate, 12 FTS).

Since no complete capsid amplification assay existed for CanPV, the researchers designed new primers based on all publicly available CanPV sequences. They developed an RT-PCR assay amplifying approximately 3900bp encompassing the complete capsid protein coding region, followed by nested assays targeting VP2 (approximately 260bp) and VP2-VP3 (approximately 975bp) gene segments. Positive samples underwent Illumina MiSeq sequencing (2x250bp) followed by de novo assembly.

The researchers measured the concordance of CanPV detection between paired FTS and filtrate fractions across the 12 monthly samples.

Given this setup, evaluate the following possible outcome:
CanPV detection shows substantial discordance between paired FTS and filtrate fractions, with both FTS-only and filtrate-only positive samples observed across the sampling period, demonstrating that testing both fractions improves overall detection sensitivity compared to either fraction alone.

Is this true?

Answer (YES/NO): YES